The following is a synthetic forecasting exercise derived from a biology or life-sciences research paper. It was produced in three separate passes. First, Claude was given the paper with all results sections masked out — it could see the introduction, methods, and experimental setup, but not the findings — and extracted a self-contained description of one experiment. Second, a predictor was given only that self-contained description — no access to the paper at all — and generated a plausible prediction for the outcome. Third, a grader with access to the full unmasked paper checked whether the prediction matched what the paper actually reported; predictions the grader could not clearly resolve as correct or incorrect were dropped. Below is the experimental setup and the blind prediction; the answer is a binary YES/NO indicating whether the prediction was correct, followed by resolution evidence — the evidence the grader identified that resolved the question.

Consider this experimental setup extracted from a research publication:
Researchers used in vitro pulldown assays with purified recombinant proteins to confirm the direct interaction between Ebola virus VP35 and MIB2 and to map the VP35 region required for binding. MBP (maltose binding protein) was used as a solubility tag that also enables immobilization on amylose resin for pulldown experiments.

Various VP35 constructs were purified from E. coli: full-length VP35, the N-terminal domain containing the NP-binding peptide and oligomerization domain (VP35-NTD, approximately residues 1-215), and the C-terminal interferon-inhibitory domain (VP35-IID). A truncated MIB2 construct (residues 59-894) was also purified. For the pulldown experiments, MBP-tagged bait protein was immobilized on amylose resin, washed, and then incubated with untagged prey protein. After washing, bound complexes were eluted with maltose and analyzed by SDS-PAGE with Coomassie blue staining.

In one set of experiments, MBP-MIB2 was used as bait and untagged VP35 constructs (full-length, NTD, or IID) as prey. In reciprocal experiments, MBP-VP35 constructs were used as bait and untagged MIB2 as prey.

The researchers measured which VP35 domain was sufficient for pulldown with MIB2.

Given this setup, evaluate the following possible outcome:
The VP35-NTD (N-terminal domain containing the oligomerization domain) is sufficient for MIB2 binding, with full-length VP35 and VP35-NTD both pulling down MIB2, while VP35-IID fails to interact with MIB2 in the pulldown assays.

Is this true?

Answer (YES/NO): YES